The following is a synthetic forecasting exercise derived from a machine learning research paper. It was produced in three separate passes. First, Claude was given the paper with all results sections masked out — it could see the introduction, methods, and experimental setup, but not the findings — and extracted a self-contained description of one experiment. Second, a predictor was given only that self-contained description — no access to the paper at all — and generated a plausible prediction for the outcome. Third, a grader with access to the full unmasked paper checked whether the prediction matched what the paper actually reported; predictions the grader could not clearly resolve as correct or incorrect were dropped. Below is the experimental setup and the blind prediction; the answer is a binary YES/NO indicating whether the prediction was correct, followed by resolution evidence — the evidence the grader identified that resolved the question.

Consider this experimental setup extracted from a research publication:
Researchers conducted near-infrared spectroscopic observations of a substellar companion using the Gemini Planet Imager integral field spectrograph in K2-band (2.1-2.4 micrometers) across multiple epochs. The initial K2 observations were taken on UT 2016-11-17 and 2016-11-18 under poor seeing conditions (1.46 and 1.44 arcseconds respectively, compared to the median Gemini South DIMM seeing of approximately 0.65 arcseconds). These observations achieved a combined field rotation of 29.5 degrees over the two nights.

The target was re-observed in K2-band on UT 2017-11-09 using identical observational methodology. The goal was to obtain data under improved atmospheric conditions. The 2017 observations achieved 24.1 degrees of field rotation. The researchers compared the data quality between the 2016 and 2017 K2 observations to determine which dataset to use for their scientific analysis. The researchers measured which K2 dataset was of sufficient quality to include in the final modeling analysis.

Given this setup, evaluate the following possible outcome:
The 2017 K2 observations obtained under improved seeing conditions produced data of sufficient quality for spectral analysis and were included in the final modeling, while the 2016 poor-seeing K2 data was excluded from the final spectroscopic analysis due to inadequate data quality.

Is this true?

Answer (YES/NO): YES